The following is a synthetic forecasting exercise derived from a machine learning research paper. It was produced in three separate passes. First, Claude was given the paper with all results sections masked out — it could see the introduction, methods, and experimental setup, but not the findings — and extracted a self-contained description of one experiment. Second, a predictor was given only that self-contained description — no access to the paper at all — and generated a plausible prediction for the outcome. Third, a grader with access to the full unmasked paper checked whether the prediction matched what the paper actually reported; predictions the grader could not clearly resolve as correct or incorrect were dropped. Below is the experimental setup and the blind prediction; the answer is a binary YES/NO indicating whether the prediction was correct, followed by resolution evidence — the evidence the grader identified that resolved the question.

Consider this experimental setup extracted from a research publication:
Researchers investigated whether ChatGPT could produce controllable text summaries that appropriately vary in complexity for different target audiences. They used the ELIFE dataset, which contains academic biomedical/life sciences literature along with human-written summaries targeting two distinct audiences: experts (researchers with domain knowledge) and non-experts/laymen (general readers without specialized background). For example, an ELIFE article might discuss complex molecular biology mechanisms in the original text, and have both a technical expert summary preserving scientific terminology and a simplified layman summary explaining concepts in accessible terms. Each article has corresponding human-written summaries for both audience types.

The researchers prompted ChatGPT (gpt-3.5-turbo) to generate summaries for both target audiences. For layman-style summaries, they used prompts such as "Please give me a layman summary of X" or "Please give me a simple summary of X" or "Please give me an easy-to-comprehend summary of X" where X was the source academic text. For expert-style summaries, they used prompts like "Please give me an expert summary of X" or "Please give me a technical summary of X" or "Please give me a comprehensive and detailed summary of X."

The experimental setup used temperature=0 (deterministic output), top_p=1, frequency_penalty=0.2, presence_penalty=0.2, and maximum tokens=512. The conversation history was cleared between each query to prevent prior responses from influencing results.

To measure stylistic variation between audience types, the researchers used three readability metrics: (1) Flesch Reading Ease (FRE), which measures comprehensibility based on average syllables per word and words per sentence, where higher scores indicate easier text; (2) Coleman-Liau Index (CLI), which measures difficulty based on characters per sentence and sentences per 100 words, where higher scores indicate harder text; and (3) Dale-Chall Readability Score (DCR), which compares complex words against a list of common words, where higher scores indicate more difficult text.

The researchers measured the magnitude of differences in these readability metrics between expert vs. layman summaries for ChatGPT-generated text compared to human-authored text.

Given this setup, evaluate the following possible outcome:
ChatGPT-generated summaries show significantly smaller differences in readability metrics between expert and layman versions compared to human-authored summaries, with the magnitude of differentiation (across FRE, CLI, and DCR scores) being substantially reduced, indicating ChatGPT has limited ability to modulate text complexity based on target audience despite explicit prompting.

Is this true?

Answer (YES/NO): YES